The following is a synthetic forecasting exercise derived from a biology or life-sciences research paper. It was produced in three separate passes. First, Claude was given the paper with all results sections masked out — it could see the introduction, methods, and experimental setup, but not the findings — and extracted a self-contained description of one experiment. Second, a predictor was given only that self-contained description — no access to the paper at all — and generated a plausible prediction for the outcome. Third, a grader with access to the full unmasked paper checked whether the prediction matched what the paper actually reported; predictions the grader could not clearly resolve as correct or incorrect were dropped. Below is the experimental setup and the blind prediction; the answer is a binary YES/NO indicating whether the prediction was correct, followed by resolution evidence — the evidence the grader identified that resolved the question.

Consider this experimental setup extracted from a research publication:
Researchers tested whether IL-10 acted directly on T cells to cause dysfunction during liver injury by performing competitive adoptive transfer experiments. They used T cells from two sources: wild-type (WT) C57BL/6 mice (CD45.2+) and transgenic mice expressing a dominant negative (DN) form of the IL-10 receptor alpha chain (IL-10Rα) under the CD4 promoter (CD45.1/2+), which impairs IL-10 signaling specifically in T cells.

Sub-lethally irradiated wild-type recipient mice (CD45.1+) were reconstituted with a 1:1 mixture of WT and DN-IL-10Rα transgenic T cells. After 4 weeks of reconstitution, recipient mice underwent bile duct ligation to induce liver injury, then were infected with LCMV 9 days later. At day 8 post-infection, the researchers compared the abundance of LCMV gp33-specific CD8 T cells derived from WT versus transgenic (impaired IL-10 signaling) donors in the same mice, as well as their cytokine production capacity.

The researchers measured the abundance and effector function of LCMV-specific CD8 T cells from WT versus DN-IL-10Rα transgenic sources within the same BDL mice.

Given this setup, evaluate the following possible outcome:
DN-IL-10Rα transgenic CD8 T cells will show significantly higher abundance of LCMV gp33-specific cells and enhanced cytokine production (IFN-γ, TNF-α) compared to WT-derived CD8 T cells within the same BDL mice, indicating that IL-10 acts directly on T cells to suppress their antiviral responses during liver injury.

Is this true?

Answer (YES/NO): YES